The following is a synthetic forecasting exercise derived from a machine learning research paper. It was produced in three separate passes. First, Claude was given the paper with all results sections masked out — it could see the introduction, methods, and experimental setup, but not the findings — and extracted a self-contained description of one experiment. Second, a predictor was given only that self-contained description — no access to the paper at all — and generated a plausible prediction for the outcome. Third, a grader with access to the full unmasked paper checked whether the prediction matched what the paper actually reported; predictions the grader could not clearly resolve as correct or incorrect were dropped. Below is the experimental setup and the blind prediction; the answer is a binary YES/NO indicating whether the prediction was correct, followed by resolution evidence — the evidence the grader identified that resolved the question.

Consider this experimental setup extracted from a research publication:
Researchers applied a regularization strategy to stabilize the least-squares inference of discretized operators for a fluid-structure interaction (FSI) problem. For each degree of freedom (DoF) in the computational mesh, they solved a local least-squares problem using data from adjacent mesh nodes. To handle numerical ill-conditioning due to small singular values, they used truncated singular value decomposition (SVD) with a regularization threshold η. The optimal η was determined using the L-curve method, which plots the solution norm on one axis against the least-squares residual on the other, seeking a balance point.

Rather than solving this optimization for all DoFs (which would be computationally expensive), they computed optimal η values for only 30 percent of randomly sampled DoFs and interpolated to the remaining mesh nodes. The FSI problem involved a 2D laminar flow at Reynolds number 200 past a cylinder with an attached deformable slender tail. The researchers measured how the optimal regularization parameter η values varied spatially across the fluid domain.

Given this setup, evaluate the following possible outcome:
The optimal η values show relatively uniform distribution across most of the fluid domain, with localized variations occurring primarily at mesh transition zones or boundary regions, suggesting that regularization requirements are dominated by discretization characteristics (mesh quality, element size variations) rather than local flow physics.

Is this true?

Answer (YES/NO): NO